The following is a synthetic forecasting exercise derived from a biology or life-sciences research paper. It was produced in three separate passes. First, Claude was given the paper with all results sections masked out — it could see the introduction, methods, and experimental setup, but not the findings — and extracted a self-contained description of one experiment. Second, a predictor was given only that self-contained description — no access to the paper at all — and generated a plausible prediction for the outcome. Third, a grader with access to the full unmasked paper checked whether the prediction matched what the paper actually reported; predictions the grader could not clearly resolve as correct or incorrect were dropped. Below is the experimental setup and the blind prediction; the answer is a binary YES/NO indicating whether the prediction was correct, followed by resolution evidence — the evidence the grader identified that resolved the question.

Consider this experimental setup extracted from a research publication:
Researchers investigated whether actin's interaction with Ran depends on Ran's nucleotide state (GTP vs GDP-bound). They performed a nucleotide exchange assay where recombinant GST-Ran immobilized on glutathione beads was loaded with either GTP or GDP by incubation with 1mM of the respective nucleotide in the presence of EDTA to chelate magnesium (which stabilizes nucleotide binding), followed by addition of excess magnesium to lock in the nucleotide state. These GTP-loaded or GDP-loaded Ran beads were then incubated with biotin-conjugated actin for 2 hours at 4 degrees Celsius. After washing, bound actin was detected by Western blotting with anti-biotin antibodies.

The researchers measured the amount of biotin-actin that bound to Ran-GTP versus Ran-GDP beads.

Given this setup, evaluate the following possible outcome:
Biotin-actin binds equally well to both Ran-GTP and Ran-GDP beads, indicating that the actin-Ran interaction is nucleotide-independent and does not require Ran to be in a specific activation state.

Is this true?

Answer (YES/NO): YES